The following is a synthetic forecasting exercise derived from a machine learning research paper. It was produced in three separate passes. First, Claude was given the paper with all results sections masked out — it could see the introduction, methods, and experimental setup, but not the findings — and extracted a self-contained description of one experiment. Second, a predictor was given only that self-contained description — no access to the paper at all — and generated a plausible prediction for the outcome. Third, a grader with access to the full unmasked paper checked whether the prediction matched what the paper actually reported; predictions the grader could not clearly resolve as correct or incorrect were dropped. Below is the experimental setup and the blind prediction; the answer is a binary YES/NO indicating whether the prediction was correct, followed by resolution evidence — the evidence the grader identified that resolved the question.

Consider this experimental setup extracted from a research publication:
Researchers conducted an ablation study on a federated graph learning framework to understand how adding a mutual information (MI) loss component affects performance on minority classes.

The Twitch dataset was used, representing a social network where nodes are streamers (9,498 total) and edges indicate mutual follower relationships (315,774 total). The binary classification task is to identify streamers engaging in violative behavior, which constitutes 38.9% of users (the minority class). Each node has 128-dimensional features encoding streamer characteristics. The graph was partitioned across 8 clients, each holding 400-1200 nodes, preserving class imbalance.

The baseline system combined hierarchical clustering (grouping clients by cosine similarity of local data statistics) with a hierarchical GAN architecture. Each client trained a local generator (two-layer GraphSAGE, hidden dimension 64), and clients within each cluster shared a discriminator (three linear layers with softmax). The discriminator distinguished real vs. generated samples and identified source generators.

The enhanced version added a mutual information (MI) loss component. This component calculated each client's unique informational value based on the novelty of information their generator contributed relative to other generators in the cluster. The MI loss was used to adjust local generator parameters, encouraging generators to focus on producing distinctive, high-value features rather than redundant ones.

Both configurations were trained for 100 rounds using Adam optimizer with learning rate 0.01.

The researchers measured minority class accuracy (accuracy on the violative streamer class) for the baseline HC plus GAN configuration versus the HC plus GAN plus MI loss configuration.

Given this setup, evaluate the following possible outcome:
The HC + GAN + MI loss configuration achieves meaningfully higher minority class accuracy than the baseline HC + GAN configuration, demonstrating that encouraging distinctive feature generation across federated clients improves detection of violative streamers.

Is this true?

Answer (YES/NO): NO